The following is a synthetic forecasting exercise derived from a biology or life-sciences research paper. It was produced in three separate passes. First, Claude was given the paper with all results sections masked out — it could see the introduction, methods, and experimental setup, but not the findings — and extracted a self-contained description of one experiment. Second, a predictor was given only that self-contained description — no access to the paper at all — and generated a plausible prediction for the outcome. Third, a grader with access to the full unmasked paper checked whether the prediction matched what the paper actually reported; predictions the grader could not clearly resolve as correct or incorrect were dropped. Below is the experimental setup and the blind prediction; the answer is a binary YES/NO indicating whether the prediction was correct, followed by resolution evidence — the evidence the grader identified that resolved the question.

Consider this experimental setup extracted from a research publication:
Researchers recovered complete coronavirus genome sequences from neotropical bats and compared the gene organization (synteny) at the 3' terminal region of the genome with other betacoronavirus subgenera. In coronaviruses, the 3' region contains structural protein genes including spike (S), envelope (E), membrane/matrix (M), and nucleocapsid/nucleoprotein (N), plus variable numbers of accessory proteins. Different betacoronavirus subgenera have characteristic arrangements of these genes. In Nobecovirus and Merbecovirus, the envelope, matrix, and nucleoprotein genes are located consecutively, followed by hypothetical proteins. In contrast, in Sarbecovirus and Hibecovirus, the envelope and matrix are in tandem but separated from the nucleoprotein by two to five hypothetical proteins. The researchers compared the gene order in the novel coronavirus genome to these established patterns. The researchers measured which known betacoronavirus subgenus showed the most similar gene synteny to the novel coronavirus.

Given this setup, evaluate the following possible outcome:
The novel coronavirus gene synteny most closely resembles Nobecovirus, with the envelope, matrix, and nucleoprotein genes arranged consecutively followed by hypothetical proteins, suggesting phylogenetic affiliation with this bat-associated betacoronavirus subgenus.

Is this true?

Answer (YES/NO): YES